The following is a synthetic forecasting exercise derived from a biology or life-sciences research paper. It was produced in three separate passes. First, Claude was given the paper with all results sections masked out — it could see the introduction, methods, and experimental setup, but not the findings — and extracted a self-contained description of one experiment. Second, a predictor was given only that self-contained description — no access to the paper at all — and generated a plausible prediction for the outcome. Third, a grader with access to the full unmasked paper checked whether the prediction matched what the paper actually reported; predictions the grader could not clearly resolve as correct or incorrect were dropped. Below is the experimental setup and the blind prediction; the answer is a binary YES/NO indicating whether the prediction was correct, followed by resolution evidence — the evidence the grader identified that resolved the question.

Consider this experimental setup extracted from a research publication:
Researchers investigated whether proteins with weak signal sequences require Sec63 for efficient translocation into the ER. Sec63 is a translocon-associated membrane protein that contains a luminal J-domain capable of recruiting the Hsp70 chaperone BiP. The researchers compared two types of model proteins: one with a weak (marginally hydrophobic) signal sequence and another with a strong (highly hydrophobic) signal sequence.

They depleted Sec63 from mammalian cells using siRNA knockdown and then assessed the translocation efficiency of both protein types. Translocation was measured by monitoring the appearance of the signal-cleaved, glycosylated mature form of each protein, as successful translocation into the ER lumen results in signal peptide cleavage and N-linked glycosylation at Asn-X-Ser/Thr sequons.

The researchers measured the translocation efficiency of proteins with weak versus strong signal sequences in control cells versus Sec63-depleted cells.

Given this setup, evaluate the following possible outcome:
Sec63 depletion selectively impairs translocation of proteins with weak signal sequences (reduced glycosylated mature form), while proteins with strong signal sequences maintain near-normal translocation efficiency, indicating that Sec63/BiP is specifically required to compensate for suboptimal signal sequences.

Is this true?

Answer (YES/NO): YES